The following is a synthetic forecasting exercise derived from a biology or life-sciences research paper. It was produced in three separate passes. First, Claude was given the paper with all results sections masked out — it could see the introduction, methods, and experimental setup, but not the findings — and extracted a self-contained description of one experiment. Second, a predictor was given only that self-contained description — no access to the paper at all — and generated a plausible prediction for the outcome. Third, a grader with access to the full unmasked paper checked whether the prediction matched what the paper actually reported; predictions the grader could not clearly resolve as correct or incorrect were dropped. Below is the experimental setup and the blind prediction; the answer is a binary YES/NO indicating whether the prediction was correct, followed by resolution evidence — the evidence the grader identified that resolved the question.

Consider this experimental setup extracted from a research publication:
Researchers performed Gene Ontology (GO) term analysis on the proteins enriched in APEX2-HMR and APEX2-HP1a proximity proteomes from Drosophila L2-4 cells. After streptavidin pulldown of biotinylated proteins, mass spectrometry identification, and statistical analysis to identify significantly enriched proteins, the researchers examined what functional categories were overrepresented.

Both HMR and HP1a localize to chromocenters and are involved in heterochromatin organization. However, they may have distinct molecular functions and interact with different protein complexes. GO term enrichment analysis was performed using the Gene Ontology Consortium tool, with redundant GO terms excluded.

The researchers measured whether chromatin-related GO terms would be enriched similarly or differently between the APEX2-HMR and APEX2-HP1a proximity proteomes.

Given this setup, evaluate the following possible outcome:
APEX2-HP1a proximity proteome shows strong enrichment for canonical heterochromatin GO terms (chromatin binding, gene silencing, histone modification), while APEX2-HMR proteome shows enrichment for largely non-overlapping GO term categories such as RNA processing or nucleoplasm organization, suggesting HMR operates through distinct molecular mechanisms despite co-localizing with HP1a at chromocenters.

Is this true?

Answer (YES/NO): NO